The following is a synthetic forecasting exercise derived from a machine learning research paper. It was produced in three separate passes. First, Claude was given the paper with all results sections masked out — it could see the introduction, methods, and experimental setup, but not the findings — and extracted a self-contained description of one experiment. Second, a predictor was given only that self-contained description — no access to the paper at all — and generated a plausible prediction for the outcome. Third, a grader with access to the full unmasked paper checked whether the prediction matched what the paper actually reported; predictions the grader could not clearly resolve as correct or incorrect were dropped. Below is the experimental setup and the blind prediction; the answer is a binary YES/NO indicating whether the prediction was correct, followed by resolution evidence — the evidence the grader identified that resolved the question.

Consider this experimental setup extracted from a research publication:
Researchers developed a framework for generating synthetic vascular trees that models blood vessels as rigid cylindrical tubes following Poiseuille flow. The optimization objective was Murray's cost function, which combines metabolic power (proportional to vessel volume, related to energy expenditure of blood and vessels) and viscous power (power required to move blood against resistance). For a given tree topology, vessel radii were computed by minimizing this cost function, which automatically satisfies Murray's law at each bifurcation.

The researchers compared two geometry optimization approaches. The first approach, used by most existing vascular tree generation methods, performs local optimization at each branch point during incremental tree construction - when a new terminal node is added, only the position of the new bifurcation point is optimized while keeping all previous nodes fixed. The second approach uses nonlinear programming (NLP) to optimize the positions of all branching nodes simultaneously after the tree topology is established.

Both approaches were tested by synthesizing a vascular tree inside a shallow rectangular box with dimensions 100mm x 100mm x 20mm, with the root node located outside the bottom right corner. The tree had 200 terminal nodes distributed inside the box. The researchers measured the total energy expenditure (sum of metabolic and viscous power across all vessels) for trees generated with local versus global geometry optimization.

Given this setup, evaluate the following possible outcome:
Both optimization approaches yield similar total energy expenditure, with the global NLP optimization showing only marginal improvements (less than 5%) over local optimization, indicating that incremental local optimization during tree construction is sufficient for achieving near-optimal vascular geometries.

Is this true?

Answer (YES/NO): YES